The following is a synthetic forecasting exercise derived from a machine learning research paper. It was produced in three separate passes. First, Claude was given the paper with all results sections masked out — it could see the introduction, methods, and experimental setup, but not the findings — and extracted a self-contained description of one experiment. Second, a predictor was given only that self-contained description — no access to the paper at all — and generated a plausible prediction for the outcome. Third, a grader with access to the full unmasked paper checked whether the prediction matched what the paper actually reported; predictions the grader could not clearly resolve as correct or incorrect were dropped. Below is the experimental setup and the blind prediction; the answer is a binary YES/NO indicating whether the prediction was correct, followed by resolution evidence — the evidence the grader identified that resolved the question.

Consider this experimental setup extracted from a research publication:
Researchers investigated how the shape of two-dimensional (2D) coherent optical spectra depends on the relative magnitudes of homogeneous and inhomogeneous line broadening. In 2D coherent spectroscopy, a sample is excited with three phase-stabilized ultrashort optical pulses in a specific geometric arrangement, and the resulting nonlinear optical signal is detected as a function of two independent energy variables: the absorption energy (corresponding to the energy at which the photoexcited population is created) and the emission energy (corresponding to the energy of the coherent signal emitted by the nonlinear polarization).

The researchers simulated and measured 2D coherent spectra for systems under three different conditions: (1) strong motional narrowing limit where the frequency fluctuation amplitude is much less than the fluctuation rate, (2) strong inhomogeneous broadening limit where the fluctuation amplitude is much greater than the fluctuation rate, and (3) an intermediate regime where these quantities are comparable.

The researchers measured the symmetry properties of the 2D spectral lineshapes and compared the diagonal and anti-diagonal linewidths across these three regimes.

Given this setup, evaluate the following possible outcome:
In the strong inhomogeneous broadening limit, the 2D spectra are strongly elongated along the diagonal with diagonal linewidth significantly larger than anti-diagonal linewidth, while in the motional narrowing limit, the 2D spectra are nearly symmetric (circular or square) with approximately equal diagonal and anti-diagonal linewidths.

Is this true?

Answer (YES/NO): YES